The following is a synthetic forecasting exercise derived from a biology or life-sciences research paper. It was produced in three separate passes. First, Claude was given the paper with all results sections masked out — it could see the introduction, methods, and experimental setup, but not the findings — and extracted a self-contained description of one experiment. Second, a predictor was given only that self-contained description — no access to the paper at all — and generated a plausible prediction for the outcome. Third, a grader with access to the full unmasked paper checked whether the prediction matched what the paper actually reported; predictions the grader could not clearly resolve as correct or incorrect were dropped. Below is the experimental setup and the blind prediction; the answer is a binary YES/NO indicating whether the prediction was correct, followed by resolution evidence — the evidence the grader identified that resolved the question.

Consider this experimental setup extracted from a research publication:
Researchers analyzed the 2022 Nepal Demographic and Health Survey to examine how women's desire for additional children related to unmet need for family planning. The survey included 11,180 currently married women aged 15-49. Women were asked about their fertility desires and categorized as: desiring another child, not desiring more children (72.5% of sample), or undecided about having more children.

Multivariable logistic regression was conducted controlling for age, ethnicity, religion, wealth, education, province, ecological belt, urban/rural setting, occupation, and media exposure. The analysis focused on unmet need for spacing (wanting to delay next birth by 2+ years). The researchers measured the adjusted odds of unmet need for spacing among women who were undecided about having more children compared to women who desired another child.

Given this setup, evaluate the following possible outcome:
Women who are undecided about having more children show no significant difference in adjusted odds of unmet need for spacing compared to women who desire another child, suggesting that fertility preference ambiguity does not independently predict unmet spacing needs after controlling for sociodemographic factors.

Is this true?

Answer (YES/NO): NO